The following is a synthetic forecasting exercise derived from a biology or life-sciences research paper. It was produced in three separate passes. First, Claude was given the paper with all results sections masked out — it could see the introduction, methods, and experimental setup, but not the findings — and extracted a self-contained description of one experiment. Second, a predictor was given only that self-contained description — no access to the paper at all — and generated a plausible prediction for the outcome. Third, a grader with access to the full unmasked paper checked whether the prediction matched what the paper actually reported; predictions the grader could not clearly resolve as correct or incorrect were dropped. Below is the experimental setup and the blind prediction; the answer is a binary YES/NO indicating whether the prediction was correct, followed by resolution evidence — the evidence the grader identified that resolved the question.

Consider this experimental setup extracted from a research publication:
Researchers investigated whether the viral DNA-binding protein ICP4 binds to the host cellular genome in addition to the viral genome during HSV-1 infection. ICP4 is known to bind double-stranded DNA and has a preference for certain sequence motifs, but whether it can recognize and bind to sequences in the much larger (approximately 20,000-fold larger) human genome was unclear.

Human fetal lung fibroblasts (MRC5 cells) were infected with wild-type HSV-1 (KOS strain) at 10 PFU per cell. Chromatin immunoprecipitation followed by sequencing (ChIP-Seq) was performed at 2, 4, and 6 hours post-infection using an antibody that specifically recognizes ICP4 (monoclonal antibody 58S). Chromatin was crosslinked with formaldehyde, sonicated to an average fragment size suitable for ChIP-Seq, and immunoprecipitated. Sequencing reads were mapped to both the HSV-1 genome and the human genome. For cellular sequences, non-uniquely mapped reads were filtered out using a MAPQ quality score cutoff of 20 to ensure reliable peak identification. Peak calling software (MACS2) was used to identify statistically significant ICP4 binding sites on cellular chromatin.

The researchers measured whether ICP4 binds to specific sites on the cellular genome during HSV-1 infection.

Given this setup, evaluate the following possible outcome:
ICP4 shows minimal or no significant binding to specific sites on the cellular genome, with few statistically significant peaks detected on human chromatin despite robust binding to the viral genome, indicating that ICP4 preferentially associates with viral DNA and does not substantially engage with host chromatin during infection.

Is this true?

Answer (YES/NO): NO